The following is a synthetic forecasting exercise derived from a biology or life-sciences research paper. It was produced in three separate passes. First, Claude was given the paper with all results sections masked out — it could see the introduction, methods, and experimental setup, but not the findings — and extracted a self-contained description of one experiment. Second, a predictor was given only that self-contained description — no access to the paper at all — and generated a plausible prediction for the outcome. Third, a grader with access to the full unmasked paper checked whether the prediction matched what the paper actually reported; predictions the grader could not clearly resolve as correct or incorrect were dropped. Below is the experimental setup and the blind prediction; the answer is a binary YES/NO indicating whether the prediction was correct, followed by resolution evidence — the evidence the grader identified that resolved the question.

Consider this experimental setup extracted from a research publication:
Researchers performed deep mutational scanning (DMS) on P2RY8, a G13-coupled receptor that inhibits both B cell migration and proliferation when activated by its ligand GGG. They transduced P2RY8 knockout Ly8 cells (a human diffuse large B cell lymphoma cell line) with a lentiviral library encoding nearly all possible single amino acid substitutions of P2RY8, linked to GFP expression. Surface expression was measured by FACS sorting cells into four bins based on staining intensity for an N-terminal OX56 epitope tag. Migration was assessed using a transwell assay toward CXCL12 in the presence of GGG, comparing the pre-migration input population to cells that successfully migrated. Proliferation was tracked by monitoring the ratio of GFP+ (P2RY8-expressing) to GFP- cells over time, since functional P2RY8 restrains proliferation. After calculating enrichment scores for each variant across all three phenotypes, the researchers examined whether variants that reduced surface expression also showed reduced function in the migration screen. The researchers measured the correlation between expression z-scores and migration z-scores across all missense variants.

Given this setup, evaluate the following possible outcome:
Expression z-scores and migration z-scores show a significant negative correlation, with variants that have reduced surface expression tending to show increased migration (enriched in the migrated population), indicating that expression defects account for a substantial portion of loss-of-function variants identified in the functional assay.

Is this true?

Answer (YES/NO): YES